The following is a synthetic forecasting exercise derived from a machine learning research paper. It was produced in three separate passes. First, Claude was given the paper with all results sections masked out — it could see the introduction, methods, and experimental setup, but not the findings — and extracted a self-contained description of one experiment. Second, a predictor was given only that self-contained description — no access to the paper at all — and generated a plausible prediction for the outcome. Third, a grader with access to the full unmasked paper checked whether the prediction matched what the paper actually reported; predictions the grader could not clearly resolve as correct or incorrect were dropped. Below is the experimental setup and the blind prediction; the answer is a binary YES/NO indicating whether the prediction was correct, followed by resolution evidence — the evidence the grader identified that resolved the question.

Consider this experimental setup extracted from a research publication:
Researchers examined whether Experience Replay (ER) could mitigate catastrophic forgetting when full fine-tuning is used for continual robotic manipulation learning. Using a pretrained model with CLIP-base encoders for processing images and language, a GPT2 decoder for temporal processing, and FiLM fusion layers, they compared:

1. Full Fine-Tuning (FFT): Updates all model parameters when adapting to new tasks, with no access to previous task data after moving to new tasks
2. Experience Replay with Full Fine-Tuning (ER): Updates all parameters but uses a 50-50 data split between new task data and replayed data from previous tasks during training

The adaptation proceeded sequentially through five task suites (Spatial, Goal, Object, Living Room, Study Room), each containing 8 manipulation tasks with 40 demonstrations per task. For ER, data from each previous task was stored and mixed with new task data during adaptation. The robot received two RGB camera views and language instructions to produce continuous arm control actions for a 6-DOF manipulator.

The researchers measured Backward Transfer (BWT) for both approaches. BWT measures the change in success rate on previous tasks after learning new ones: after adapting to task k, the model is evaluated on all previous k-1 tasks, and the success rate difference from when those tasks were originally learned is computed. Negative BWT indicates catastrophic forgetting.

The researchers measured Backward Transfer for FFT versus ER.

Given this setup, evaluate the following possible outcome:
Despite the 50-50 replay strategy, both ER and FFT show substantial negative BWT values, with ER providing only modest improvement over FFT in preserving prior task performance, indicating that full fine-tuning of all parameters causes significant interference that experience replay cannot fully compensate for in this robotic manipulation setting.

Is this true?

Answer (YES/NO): YES